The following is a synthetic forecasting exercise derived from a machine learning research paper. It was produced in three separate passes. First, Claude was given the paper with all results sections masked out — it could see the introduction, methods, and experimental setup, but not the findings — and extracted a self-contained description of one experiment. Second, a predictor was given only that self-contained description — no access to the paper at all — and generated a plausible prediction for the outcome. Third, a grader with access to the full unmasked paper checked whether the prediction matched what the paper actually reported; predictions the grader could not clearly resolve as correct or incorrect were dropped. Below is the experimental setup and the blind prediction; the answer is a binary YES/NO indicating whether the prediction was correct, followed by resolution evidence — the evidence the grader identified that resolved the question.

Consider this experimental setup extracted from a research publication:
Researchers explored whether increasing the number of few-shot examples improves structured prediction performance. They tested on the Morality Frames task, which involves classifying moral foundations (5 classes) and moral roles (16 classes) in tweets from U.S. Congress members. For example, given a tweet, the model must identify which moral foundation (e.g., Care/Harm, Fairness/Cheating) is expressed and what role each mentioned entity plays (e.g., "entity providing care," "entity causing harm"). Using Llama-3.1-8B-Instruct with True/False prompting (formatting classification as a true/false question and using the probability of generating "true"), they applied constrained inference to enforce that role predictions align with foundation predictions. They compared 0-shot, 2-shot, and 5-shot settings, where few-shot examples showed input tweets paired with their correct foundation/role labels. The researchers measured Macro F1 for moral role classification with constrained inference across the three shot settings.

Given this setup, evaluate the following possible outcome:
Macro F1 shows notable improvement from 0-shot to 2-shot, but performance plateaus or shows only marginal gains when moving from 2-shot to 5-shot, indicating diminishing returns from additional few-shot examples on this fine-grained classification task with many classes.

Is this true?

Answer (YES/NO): NO